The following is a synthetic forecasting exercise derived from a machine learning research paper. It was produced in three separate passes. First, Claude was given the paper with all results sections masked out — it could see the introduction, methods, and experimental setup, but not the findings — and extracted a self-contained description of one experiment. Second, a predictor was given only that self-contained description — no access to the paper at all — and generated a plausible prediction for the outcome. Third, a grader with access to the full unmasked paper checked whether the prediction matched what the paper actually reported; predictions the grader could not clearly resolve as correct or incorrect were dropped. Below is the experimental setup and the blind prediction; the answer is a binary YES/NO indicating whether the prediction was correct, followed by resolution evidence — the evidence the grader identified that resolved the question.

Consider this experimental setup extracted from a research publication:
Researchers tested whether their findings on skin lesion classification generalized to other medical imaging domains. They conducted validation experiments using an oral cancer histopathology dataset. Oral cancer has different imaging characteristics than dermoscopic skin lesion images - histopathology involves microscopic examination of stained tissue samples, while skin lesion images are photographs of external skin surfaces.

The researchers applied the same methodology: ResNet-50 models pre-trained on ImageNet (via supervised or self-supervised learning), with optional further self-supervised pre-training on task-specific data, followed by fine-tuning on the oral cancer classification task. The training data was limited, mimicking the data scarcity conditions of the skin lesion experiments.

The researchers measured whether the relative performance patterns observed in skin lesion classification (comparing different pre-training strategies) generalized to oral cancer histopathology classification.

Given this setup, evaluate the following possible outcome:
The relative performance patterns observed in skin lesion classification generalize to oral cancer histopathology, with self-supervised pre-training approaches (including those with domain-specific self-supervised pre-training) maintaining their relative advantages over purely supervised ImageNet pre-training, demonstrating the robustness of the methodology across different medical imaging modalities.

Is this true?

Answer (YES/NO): YES